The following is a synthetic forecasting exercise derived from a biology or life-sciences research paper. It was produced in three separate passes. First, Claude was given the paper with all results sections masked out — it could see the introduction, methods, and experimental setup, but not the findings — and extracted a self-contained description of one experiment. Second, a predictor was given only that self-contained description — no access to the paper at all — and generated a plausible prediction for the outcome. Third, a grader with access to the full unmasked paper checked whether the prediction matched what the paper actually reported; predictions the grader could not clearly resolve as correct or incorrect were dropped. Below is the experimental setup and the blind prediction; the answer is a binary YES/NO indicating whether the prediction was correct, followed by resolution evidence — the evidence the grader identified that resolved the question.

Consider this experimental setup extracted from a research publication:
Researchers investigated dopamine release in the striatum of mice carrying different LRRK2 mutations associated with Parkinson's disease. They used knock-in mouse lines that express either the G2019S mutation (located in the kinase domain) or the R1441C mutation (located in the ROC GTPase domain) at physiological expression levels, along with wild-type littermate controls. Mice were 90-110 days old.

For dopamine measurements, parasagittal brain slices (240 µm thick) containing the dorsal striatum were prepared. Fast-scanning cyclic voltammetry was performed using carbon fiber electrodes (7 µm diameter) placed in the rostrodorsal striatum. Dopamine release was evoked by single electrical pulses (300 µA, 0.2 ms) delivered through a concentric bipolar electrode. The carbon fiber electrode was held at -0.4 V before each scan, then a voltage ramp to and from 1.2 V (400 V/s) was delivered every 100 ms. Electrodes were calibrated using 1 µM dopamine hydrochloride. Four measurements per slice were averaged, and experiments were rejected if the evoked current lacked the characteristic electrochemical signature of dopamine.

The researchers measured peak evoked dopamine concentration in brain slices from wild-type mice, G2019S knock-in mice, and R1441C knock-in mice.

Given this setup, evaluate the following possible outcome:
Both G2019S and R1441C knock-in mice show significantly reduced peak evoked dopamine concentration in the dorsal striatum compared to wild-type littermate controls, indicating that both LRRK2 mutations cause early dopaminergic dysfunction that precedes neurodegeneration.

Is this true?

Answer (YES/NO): YES